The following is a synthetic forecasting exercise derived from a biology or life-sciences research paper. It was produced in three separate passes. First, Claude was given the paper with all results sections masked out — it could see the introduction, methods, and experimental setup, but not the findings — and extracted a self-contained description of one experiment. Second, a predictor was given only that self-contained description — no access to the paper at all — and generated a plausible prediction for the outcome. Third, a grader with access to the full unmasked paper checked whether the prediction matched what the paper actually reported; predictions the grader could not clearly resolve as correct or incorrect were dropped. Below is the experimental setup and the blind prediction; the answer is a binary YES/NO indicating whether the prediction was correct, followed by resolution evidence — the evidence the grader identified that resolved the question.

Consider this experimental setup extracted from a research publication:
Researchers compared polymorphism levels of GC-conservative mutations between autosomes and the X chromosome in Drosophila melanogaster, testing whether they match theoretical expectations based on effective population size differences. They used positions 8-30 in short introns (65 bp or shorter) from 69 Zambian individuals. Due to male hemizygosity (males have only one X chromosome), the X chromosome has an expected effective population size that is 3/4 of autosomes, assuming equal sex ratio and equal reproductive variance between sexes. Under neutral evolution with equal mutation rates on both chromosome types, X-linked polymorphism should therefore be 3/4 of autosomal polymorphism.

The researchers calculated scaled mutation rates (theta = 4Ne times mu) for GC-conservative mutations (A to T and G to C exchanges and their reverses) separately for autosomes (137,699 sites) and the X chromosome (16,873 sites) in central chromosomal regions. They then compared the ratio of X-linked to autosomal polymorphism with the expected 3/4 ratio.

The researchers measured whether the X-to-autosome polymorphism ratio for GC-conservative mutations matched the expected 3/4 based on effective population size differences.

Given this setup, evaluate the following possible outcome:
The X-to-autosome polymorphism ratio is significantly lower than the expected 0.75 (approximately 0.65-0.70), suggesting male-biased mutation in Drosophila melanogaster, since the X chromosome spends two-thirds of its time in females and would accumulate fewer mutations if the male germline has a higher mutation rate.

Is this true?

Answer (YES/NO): NO